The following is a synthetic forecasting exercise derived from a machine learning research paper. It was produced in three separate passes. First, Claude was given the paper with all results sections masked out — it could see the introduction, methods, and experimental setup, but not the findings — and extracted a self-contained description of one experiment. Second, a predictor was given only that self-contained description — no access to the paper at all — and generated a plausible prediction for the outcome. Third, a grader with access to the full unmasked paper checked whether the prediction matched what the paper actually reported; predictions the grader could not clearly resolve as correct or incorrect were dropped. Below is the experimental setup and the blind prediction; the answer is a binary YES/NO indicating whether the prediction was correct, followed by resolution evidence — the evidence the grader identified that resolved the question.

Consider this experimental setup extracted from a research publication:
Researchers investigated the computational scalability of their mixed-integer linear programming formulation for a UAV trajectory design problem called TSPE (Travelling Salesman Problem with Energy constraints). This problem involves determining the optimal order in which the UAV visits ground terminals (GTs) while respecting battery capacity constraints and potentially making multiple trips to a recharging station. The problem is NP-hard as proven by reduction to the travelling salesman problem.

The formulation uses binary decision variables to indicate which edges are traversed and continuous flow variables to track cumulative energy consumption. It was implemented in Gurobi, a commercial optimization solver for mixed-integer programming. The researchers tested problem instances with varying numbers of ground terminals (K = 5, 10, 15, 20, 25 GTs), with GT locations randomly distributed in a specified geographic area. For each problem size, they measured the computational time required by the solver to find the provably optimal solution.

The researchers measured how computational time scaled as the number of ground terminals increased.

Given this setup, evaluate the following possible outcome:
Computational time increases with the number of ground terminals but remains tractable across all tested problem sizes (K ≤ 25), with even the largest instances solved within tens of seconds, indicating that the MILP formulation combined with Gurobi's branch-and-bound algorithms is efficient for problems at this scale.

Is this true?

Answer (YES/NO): YES